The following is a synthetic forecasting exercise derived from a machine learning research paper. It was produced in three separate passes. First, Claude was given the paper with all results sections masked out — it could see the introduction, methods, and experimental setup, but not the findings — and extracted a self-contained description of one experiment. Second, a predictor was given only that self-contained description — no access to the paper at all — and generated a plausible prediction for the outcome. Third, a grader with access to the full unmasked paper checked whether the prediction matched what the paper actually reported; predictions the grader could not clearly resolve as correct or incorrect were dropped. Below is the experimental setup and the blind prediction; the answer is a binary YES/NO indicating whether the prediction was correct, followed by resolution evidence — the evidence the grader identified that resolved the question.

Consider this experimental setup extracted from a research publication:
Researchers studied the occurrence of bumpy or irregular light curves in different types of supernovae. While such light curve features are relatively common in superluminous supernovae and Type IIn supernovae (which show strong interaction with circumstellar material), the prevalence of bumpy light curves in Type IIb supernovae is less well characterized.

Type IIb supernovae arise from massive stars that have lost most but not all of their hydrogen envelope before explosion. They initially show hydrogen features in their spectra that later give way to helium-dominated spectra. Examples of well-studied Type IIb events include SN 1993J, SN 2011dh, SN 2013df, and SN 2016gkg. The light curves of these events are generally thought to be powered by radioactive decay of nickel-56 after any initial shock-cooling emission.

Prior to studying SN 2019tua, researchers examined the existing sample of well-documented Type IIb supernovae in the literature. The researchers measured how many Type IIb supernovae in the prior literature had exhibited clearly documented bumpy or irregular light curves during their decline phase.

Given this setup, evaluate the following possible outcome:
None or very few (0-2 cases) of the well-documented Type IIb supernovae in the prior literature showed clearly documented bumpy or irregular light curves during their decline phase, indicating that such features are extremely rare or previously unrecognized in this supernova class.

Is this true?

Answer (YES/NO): YES